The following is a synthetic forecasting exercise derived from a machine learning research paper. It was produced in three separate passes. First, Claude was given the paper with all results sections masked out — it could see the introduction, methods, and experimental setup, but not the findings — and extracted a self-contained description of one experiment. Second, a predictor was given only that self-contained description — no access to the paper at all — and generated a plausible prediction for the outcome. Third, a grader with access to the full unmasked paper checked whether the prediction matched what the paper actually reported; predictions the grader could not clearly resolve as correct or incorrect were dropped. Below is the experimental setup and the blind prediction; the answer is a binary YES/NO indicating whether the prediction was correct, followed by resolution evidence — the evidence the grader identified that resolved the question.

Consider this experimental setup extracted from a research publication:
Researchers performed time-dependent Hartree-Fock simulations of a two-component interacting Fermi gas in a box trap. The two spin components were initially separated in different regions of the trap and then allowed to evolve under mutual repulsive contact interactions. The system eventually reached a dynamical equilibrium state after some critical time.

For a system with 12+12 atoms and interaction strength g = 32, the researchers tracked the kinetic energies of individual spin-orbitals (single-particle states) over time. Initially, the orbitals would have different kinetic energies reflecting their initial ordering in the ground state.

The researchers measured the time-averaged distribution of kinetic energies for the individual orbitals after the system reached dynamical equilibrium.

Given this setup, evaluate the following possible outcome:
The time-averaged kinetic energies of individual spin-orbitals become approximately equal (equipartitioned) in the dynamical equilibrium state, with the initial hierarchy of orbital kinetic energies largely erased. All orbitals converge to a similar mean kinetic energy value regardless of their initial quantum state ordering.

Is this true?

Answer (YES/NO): YES